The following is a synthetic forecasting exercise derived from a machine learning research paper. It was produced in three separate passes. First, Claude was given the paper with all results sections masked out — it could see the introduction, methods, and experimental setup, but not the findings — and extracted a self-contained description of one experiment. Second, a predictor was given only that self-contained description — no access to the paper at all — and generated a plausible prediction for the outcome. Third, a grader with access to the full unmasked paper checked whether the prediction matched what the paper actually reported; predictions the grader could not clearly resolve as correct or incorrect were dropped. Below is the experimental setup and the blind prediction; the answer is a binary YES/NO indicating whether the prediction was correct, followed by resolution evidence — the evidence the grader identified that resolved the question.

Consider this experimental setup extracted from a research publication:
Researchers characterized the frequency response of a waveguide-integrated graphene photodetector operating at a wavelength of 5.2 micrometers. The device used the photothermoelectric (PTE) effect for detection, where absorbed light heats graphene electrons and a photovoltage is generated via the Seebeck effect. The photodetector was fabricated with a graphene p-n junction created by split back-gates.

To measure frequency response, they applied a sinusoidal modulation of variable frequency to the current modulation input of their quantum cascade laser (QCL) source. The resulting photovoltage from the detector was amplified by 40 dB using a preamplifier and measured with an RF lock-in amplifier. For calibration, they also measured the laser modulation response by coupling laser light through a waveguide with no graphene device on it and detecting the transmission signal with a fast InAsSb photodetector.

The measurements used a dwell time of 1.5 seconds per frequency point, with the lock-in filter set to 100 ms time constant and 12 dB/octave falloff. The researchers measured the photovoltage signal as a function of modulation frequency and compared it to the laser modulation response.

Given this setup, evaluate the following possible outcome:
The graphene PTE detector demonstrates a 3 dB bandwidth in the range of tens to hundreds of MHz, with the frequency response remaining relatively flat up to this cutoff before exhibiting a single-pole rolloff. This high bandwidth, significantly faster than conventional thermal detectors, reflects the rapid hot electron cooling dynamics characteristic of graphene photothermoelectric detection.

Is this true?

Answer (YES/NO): NO